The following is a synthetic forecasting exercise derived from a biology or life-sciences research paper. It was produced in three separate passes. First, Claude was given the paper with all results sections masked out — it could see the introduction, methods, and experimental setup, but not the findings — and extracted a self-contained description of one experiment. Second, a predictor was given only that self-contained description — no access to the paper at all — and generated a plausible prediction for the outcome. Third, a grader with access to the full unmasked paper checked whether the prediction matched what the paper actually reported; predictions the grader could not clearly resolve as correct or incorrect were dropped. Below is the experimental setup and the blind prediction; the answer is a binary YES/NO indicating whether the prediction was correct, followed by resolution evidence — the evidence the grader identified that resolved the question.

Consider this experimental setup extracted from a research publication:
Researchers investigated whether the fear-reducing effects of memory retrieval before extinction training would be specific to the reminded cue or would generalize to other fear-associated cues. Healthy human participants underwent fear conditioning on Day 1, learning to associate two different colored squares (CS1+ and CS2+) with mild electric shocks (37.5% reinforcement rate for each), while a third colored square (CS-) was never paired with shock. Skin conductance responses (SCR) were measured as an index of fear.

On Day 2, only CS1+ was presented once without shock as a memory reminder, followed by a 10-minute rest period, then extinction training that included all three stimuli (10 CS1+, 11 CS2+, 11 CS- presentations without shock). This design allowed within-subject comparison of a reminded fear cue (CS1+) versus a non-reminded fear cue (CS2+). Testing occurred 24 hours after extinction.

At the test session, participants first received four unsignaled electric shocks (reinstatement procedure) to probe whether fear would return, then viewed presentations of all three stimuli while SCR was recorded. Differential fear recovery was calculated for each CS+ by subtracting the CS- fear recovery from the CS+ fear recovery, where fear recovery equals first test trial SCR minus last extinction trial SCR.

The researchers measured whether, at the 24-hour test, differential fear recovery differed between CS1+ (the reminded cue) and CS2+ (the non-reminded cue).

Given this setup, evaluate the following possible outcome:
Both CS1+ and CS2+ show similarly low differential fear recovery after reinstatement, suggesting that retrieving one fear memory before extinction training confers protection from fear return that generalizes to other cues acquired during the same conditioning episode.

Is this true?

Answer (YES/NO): NO